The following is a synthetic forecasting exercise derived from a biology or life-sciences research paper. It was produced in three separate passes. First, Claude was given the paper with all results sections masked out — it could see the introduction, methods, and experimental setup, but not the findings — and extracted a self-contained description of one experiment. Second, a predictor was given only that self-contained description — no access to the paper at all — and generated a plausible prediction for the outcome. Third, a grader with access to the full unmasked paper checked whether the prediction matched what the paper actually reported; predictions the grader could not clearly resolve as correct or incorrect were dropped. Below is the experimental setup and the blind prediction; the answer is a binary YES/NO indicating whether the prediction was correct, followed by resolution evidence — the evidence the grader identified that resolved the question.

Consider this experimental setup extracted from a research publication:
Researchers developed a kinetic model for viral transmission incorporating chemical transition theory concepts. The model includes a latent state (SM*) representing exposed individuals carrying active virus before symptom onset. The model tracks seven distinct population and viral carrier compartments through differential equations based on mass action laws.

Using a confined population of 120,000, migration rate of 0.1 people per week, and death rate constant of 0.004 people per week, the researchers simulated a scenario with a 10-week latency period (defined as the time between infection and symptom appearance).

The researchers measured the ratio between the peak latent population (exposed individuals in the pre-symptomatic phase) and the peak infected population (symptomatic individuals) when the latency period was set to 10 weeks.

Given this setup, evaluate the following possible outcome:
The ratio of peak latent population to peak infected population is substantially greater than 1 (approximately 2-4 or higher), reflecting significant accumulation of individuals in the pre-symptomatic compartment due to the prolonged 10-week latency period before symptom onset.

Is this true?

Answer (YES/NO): YES